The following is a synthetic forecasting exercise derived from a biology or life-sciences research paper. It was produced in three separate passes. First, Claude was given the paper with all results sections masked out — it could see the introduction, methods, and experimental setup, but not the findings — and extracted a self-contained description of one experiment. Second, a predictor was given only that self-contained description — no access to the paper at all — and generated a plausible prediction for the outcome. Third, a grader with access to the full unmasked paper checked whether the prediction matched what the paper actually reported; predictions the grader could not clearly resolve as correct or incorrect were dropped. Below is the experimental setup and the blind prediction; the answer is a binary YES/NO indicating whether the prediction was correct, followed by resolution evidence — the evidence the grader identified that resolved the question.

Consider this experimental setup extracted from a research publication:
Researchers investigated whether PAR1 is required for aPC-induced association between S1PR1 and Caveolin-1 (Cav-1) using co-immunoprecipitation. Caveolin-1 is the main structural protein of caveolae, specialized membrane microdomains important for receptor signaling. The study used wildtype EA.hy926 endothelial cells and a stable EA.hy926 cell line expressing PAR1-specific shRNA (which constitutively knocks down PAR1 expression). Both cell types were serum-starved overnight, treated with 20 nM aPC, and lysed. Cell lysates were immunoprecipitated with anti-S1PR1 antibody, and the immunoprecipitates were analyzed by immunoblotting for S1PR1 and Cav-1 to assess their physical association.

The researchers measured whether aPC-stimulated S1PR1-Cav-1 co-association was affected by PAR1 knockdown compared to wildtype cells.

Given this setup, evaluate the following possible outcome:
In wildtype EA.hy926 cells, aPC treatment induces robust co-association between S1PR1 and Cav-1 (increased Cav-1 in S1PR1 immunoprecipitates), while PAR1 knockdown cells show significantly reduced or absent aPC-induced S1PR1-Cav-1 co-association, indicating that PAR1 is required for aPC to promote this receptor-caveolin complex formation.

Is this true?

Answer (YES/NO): YES